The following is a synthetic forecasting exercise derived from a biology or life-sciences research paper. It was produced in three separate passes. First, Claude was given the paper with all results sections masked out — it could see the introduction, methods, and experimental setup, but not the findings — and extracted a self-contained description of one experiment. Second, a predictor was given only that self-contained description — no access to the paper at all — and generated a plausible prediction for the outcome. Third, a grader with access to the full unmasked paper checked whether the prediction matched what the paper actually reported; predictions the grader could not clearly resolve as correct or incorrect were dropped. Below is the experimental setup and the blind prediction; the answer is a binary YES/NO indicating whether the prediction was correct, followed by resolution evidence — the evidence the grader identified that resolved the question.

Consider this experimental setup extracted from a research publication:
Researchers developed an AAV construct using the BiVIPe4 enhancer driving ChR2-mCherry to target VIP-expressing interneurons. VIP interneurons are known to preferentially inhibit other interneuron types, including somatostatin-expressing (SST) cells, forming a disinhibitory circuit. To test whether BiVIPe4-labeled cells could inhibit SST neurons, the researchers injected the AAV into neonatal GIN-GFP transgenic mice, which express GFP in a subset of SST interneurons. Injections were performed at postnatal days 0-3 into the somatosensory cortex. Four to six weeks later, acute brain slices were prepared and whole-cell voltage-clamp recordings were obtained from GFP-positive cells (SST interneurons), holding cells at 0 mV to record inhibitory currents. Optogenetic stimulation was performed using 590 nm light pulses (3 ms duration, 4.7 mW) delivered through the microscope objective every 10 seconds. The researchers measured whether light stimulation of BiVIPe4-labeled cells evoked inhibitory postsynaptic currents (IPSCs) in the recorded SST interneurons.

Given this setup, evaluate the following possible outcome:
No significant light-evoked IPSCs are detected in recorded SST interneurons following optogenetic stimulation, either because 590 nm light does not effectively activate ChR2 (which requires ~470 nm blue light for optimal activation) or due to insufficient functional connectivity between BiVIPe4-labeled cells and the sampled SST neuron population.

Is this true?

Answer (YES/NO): NO